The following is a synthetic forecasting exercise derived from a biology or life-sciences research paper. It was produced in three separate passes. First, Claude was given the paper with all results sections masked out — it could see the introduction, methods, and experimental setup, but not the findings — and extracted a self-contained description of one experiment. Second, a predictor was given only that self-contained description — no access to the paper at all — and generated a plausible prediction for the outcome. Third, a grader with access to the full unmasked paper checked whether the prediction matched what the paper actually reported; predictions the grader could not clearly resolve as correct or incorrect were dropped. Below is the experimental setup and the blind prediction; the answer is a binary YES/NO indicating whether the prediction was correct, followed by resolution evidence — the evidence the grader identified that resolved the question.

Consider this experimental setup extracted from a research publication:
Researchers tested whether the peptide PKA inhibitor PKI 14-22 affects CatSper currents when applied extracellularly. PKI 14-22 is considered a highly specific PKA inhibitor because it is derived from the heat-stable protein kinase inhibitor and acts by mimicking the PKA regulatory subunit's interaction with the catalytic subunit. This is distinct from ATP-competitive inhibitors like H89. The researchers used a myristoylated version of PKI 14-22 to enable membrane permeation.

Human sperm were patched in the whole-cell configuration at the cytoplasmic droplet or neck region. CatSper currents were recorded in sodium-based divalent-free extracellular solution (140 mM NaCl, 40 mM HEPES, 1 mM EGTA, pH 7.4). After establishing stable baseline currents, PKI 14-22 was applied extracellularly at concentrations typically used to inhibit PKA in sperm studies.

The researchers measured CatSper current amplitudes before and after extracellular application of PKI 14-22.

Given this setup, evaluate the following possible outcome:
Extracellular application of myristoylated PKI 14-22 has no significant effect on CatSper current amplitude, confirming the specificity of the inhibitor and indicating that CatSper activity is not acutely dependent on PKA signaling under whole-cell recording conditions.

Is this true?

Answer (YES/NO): NO